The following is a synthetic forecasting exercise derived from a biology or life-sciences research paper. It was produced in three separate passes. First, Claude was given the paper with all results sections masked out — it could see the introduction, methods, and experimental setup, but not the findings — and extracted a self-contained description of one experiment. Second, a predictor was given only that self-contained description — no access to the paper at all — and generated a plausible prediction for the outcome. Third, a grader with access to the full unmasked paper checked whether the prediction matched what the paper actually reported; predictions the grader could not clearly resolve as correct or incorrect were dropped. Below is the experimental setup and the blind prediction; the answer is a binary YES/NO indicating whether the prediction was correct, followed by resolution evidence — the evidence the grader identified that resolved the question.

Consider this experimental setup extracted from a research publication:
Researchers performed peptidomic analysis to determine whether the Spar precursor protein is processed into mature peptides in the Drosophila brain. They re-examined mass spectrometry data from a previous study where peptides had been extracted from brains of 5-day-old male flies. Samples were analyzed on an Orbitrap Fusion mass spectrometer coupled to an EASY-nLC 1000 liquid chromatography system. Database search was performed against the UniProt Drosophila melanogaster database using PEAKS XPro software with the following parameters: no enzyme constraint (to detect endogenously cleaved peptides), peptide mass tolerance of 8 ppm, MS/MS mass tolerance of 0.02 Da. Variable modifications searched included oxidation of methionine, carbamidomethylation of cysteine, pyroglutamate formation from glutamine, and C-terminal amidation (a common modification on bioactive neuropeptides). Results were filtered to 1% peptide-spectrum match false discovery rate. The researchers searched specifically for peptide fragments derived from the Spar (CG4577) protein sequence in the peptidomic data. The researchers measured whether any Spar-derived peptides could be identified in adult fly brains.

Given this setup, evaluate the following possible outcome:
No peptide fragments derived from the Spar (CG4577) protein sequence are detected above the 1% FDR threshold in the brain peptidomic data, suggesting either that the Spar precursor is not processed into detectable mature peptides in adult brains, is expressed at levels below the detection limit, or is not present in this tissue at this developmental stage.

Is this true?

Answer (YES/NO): NO